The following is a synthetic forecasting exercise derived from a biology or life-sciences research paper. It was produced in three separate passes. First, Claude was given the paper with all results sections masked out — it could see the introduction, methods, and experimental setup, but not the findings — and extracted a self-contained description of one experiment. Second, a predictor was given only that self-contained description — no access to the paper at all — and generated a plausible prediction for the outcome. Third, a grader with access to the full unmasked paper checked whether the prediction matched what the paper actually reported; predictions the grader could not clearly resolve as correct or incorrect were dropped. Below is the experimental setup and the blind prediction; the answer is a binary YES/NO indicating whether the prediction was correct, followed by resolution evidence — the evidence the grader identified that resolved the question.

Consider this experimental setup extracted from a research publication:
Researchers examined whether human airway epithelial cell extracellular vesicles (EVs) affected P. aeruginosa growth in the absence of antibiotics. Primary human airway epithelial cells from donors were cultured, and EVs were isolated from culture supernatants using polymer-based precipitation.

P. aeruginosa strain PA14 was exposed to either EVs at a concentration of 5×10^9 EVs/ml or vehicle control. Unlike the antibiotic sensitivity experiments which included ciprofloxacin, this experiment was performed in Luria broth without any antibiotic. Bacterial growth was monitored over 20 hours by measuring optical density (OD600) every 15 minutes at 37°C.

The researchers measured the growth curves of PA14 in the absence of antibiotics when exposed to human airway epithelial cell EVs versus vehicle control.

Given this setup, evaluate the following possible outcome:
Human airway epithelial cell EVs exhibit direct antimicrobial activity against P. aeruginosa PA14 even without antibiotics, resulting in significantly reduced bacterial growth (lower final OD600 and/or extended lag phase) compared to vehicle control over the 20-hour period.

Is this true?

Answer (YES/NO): NO